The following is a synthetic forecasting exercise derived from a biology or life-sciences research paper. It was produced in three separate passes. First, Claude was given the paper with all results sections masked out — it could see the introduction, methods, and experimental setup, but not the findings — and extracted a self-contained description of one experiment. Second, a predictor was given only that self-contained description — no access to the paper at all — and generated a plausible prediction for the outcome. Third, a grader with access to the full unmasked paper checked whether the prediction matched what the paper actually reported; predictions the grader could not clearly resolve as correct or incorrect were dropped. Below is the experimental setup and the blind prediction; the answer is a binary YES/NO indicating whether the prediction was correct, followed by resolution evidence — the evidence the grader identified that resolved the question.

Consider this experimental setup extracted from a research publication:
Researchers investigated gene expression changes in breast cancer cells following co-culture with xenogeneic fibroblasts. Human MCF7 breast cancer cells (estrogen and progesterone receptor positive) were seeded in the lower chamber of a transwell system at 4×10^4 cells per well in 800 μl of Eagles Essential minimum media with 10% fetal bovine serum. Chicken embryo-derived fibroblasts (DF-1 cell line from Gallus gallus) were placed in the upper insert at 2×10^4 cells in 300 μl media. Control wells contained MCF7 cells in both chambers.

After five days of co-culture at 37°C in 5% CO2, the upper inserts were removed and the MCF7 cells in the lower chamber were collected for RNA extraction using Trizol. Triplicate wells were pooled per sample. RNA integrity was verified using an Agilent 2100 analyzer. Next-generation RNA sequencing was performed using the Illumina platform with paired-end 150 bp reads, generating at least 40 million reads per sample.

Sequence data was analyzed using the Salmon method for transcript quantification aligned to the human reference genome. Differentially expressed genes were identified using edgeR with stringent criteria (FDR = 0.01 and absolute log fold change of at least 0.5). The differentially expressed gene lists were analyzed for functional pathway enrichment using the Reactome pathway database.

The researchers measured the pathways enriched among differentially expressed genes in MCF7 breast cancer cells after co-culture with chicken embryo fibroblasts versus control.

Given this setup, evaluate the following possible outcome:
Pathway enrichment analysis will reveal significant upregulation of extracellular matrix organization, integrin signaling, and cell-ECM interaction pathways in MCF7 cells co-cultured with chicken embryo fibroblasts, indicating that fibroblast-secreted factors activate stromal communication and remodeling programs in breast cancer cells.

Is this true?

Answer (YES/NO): NO